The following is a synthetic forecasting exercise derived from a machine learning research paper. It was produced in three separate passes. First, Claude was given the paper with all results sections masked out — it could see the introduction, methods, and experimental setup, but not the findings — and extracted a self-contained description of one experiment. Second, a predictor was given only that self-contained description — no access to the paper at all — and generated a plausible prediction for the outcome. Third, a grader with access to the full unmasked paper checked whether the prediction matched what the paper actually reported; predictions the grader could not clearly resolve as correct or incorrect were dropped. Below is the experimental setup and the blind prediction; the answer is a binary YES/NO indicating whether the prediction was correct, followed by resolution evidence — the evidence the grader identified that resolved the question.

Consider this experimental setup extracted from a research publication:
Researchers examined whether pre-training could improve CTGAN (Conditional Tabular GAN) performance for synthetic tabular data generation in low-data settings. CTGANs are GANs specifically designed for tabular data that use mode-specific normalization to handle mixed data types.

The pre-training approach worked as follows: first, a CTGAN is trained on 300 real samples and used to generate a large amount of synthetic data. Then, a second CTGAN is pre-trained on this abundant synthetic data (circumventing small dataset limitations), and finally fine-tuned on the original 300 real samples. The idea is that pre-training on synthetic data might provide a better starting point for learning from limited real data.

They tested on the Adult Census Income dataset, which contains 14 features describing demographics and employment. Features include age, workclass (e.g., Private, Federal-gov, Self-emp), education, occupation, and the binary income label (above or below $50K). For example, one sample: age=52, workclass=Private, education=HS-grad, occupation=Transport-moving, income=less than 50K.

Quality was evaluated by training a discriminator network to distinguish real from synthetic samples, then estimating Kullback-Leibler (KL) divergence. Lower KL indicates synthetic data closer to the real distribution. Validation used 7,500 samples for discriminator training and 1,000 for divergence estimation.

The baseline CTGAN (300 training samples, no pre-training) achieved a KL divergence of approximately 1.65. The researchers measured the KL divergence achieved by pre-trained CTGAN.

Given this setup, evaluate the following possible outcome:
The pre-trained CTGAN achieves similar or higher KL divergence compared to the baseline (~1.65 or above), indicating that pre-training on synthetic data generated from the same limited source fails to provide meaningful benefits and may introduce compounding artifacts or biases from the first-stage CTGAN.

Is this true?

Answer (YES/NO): YES